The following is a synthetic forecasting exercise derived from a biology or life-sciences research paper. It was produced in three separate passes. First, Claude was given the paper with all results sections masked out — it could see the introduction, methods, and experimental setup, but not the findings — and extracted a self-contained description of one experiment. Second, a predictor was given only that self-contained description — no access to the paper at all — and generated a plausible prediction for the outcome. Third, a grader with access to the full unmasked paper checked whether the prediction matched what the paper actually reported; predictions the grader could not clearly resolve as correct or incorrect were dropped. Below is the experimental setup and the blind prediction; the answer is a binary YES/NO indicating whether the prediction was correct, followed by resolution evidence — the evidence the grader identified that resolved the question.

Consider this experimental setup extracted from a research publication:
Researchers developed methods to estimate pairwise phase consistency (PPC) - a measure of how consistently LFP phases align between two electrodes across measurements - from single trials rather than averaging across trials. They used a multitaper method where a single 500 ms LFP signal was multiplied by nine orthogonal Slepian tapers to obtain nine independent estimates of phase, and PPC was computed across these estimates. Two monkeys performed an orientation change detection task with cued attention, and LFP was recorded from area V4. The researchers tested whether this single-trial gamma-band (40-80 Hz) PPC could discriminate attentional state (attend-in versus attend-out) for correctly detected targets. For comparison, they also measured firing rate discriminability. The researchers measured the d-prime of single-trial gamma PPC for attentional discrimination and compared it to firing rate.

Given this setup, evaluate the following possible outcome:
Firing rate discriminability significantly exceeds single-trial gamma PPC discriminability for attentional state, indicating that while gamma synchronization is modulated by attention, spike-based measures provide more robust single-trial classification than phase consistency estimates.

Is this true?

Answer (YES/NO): NO